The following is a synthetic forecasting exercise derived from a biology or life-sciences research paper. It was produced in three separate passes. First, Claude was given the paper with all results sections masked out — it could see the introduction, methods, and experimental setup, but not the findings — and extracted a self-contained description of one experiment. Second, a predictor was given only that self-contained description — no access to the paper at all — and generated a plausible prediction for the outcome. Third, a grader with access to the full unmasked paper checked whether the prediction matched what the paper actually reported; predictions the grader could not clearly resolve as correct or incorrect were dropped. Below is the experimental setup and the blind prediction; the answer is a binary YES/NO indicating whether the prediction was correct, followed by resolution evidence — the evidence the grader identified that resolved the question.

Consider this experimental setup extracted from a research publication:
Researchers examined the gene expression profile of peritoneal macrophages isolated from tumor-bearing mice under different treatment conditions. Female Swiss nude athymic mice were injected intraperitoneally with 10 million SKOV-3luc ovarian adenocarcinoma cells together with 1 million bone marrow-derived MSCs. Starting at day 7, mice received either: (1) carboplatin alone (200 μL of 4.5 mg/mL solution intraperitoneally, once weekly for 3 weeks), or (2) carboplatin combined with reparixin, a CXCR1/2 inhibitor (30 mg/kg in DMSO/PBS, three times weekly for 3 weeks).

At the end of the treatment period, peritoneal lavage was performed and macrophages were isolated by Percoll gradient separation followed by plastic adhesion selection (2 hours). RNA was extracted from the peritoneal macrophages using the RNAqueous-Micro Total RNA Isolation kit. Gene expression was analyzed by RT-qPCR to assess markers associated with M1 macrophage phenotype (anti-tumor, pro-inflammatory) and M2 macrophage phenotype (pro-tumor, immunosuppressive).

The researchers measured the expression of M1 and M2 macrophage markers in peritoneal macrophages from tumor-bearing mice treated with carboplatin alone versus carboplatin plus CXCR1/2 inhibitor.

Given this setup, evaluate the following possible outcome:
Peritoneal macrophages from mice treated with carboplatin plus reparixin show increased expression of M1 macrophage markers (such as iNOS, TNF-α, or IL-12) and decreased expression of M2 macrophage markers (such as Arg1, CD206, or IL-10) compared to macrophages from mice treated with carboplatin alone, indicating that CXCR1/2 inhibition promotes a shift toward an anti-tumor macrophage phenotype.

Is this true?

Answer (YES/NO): YES